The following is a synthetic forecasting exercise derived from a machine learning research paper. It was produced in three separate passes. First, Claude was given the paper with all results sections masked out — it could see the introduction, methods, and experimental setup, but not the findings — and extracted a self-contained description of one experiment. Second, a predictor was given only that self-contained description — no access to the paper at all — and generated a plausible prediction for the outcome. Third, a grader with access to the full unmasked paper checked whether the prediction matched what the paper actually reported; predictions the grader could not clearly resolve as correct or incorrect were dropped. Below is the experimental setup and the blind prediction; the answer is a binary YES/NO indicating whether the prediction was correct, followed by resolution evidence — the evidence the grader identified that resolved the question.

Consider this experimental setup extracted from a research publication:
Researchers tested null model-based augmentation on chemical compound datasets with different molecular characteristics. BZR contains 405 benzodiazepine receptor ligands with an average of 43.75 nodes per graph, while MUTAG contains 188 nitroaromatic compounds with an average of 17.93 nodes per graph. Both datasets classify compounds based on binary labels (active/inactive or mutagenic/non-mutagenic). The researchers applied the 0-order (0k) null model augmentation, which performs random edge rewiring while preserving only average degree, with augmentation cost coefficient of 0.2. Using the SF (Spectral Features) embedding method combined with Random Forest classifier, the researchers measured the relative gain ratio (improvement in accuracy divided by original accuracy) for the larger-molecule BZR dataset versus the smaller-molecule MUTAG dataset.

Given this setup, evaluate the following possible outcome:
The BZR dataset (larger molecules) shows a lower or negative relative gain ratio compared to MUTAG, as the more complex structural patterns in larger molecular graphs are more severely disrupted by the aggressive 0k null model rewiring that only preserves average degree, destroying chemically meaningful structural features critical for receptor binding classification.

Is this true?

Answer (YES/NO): YES